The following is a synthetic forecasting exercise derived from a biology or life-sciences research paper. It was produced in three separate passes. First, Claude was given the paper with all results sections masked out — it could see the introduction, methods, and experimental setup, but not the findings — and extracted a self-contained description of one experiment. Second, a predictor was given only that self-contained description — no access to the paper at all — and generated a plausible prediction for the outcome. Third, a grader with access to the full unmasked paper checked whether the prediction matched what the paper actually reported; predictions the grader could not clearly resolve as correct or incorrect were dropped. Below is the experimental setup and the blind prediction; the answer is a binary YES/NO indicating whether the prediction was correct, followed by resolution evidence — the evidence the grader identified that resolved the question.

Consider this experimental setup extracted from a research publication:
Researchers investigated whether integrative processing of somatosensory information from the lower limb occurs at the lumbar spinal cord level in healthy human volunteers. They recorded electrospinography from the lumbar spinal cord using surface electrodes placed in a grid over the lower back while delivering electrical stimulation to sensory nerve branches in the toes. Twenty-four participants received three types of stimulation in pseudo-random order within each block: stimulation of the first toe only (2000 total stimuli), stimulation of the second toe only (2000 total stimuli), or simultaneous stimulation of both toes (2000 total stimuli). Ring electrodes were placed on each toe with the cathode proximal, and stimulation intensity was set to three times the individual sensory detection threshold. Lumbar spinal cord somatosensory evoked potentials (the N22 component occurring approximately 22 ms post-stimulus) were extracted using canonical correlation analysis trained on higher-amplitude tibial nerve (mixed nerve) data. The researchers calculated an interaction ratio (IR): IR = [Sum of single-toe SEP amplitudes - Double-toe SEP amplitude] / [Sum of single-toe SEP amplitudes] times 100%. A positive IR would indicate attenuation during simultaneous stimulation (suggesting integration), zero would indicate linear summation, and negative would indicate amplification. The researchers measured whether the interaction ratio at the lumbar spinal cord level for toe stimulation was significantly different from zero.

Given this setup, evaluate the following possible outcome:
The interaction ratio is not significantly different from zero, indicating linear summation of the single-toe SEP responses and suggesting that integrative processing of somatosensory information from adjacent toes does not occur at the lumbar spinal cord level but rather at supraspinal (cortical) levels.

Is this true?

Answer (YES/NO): NO